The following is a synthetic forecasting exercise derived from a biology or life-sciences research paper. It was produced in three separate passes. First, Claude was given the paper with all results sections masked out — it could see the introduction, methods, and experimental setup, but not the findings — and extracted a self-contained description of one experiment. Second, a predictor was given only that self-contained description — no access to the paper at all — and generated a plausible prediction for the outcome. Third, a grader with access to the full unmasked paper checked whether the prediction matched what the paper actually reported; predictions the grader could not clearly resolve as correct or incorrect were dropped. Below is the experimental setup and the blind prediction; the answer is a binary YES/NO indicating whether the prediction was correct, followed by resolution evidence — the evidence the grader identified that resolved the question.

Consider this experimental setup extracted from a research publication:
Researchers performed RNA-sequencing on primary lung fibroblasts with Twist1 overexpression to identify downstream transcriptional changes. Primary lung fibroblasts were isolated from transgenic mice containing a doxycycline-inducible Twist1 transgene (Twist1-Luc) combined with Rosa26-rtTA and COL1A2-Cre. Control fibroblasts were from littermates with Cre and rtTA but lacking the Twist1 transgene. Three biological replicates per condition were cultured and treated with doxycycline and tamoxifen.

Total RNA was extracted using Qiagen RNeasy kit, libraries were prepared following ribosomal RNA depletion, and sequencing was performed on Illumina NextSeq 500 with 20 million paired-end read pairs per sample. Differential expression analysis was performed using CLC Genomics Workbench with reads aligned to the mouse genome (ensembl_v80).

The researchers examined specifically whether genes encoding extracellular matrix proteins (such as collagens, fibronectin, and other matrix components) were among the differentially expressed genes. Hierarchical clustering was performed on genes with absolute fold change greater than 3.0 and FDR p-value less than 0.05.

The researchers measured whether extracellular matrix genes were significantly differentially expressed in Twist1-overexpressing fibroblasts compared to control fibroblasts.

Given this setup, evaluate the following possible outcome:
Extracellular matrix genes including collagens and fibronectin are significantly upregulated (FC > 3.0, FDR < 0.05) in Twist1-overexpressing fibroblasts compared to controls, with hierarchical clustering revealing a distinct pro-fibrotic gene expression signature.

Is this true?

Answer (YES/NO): NO